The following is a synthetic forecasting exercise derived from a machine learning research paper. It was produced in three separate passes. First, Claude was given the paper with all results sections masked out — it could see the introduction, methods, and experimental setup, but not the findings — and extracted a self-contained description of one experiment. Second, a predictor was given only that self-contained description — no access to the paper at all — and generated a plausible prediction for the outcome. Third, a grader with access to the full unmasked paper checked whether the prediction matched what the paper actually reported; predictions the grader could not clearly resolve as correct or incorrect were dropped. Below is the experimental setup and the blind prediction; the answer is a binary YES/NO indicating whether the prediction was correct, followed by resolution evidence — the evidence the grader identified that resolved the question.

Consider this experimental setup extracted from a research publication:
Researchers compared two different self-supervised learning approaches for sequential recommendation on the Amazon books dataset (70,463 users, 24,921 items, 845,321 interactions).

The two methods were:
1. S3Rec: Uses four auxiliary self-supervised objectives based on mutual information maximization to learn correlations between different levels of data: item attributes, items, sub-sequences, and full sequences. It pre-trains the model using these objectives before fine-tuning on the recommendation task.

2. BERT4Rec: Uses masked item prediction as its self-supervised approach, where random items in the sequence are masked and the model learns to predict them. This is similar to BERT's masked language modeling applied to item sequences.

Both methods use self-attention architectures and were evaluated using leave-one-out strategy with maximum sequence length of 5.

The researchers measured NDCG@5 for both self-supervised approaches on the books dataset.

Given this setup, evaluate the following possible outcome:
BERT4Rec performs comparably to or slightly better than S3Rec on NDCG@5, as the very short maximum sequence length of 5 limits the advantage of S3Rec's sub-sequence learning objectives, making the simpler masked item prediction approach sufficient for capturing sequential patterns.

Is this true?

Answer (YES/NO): NO